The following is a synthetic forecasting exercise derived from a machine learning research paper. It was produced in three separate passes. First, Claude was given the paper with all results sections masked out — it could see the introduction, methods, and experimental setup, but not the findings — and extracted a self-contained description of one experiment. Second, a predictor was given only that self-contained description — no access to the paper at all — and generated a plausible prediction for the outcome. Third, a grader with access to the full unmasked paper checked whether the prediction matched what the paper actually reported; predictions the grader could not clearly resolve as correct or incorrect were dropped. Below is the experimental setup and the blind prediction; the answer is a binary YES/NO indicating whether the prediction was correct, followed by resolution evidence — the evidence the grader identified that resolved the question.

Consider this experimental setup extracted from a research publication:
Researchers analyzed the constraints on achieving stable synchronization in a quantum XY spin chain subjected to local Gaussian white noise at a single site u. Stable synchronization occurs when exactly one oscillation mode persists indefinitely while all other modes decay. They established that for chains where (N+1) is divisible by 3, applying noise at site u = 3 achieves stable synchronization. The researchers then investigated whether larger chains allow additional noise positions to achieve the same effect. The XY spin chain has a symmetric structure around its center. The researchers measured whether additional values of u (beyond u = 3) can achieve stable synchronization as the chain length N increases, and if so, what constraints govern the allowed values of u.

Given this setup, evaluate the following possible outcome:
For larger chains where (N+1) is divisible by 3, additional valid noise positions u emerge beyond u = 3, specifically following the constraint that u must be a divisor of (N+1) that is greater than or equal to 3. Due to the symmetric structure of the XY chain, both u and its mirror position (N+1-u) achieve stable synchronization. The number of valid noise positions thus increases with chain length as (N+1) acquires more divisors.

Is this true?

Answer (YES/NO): NO